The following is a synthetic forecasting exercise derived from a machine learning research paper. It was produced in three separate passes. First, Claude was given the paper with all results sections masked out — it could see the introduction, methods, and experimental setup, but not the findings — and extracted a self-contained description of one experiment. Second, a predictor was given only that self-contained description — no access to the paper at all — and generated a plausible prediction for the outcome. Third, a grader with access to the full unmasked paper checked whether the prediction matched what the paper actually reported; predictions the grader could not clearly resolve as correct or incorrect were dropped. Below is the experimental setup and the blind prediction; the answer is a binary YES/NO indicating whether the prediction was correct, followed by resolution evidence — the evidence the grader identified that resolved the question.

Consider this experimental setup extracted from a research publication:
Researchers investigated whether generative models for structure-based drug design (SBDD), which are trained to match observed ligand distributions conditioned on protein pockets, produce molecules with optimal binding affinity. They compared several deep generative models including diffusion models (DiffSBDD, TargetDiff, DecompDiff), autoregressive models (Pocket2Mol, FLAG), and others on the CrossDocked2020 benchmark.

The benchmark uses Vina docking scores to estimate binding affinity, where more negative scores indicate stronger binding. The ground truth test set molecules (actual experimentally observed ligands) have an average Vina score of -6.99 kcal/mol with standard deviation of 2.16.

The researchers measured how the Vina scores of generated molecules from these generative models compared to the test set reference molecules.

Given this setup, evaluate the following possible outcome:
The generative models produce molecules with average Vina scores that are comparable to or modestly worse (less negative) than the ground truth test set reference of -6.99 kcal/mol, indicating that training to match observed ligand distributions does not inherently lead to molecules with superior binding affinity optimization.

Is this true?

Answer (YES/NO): NO